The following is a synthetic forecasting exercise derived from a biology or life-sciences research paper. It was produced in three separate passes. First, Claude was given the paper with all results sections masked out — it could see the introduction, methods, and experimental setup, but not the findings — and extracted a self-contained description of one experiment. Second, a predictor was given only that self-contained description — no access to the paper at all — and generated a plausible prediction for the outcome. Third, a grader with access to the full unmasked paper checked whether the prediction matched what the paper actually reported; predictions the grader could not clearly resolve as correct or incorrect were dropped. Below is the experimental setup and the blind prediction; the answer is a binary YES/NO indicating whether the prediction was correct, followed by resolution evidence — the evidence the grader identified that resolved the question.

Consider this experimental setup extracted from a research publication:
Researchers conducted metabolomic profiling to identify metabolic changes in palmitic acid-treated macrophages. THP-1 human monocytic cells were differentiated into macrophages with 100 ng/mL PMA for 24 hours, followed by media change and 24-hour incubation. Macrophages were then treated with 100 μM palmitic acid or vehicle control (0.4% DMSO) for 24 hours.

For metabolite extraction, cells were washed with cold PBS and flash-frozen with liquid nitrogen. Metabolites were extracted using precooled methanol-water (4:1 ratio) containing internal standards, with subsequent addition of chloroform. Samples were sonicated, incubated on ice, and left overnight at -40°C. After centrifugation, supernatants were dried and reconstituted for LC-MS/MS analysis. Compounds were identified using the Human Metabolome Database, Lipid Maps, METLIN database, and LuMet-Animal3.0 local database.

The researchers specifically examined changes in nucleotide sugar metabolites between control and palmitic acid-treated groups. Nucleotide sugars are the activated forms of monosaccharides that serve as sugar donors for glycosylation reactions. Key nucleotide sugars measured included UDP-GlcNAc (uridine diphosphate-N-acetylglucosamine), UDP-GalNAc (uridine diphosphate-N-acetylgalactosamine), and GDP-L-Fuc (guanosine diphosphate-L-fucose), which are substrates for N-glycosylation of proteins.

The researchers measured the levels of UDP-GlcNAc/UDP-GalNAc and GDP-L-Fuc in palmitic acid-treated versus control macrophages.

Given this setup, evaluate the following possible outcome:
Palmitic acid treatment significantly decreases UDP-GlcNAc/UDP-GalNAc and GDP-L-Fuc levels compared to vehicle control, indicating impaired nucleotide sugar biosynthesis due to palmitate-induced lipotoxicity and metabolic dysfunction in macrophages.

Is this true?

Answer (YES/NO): NO